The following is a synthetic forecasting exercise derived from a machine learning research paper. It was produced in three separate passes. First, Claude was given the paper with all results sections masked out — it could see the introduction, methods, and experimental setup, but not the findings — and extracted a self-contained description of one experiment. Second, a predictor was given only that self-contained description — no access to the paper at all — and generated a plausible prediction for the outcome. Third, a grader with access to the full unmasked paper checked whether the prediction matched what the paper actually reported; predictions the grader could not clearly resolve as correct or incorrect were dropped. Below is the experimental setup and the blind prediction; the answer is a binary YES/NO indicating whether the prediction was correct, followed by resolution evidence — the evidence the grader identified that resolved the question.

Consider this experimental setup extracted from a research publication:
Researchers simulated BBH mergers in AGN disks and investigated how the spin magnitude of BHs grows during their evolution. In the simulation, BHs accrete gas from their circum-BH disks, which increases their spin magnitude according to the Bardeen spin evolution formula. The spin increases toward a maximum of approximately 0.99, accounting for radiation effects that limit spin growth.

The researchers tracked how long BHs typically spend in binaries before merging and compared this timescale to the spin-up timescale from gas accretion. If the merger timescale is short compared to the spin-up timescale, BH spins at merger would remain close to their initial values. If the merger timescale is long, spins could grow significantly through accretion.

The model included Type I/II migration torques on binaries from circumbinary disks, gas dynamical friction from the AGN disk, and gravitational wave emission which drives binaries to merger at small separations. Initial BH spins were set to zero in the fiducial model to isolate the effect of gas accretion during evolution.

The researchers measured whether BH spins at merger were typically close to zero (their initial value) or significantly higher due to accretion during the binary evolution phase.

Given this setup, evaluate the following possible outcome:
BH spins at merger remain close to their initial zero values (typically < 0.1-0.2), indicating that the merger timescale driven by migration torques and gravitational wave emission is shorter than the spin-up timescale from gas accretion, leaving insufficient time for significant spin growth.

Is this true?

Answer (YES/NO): NO